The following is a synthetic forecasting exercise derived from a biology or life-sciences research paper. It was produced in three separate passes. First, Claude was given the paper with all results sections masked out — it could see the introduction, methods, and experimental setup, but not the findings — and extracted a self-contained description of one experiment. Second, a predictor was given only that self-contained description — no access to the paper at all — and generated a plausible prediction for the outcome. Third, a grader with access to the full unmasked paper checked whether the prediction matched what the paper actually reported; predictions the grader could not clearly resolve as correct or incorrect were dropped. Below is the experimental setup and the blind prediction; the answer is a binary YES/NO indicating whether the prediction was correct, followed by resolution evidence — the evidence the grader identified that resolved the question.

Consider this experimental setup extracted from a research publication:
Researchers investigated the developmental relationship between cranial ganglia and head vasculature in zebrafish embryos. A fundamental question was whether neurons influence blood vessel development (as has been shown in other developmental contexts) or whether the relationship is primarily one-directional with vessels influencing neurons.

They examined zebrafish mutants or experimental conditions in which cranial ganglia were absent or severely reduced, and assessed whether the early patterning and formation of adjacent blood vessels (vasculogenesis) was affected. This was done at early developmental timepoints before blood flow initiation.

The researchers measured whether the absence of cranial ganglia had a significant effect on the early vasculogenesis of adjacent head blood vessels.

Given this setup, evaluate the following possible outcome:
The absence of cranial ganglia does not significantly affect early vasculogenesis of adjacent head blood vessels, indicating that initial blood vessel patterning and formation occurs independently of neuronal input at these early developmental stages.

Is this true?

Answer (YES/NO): YES